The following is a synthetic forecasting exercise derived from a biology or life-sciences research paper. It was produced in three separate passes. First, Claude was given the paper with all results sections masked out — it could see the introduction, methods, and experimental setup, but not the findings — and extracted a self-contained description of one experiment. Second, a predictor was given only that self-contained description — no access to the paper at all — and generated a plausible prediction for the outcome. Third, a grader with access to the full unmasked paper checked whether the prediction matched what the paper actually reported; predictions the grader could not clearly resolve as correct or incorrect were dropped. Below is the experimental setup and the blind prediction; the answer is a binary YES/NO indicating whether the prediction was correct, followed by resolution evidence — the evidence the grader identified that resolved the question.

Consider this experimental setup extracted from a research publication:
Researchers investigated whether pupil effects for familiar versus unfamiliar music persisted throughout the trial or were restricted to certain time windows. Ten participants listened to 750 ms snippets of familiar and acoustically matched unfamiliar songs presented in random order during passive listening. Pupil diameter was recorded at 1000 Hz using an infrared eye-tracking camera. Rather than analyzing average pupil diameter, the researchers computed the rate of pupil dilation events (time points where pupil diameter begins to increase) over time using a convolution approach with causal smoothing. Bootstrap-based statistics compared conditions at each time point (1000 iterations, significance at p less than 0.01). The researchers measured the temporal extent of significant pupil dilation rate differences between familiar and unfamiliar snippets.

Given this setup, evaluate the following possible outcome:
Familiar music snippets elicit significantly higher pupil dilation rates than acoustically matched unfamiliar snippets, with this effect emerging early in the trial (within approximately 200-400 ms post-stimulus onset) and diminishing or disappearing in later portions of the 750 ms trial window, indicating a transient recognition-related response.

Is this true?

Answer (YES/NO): NO